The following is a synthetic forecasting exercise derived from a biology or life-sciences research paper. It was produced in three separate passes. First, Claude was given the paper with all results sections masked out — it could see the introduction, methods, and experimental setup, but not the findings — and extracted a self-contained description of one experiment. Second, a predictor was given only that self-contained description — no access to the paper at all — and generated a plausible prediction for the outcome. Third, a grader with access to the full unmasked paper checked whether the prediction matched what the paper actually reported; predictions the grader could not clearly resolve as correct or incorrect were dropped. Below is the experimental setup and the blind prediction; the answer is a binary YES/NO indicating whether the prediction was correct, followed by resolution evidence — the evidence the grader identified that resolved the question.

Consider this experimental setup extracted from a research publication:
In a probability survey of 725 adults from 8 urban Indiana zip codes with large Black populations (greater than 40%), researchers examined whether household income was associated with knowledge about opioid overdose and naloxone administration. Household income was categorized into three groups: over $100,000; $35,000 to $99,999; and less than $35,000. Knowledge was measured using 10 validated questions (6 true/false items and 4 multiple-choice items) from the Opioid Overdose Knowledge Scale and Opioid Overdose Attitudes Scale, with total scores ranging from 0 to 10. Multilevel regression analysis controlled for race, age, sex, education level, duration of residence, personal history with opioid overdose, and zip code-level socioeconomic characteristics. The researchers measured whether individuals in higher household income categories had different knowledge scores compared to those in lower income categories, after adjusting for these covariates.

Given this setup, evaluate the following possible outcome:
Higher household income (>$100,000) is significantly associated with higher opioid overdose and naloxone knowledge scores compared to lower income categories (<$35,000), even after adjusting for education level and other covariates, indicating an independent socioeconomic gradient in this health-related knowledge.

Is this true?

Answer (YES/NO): YES